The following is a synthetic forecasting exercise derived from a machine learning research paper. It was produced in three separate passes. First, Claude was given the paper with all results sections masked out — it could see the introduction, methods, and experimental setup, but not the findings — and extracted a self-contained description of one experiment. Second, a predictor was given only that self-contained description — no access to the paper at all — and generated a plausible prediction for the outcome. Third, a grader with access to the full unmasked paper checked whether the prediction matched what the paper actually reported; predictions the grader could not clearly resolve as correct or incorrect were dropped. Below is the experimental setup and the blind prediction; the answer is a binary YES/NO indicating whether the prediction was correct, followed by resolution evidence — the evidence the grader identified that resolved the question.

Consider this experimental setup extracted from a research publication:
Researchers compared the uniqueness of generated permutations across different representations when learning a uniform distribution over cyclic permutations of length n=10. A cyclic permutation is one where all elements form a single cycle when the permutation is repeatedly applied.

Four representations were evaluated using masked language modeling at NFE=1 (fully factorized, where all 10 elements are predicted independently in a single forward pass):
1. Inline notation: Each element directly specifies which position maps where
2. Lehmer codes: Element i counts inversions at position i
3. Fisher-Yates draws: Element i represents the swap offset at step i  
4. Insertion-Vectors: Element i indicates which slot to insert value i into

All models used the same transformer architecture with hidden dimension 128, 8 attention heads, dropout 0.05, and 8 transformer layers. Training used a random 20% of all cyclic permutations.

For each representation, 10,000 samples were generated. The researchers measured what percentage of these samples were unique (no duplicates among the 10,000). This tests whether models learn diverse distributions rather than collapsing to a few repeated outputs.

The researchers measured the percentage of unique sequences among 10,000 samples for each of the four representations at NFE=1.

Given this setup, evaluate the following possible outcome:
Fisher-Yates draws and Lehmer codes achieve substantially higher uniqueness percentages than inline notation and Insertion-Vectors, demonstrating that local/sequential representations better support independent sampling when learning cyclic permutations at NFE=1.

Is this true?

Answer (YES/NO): NO